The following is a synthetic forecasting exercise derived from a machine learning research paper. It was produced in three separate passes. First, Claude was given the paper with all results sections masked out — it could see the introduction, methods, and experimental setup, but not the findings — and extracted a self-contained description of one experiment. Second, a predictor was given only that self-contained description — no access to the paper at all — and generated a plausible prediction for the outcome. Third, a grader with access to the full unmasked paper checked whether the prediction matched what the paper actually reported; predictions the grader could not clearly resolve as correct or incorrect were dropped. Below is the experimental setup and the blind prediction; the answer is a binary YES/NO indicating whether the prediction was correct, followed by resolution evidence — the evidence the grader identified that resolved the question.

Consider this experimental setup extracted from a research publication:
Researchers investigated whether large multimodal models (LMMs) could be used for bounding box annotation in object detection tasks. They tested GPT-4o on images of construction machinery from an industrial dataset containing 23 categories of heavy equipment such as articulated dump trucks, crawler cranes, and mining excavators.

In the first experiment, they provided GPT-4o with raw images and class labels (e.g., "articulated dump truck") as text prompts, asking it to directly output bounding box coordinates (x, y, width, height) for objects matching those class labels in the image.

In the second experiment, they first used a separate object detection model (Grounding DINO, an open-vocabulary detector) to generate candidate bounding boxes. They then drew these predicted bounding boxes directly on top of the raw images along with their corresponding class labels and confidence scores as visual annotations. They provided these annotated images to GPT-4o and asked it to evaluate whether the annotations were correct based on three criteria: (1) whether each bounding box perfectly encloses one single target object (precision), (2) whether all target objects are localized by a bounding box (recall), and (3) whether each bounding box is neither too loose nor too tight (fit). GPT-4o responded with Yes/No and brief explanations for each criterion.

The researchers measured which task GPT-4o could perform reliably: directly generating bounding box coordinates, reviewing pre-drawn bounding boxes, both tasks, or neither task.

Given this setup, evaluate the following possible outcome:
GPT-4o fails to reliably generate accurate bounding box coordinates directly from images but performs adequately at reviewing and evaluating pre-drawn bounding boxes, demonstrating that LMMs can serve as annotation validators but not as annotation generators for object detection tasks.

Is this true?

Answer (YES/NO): YES